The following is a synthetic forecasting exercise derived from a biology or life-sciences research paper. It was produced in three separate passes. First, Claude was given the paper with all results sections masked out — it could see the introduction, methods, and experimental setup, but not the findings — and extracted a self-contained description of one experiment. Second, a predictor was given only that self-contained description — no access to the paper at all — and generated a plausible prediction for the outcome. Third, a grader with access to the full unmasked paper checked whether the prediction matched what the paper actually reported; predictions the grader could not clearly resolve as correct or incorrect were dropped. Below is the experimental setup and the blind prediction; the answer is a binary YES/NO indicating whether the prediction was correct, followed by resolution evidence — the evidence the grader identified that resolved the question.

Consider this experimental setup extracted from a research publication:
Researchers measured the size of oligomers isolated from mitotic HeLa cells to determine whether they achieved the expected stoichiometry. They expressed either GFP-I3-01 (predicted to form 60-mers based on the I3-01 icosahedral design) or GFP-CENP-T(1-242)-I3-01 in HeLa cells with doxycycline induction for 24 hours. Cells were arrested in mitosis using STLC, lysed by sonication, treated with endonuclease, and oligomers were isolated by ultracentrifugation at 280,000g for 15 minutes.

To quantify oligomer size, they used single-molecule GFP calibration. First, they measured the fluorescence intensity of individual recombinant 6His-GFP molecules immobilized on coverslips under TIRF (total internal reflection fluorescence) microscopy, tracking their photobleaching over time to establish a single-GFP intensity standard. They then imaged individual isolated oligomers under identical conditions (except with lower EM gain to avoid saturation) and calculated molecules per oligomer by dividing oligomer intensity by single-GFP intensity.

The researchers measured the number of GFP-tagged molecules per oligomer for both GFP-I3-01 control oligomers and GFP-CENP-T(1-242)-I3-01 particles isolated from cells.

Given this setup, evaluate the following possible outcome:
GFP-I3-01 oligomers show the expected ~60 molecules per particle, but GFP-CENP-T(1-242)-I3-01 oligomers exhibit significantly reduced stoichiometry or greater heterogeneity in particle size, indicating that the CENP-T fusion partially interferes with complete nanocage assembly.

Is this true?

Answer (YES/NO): NO